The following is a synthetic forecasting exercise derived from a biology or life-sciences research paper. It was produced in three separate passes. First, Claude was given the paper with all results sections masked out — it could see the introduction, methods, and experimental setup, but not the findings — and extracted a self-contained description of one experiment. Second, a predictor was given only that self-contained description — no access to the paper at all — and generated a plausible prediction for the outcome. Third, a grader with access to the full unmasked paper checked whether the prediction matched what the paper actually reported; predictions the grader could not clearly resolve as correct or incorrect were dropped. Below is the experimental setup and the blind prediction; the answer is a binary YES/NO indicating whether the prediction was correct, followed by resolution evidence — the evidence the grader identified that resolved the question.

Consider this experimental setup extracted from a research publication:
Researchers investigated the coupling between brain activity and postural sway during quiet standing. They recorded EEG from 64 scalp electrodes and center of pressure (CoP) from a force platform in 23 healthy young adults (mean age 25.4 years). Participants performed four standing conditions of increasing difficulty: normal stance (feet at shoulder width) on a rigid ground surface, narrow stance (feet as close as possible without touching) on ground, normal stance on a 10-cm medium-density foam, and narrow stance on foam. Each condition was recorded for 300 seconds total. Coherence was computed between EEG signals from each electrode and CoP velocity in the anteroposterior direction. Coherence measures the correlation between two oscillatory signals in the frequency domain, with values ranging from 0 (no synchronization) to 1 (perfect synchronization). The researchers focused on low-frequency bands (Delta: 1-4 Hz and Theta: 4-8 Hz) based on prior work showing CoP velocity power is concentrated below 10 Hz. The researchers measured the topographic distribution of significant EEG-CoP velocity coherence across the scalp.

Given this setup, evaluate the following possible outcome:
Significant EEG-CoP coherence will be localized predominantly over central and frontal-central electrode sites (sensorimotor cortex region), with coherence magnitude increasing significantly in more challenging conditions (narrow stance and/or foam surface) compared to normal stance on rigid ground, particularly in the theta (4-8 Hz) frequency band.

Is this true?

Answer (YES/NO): NO